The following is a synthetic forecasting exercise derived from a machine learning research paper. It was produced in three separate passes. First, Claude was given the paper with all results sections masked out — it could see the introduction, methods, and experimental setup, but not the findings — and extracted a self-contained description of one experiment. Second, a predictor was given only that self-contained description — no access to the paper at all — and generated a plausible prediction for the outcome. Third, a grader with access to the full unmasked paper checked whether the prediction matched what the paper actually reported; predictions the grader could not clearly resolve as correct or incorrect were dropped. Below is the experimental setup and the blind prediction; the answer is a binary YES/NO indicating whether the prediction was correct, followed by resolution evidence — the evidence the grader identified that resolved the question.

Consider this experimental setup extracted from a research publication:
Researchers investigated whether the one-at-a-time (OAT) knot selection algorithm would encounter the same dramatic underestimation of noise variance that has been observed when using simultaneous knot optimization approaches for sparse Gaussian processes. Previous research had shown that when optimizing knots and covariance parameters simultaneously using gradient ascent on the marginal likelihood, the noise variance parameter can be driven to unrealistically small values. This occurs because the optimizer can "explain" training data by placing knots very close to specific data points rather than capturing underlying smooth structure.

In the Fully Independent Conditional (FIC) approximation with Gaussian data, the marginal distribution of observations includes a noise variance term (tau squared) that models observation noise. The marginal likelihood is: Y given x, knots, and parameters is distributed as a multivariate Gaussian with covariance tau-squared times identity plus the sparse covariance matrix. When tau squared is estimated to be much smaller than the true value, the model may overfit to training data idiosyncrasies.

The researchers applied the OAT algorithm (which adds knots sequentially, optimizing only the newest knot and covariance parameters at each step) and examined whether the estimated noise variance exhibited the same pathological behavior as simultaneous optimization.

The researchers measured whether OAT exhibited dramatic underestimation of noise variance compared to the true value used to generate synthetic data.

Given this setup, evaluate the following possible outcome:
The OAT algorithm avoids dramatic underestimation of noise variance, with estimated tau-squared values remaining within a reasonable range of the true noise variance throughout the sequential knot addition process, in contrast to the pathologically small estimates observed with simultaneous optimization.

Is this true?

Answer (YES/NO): YES